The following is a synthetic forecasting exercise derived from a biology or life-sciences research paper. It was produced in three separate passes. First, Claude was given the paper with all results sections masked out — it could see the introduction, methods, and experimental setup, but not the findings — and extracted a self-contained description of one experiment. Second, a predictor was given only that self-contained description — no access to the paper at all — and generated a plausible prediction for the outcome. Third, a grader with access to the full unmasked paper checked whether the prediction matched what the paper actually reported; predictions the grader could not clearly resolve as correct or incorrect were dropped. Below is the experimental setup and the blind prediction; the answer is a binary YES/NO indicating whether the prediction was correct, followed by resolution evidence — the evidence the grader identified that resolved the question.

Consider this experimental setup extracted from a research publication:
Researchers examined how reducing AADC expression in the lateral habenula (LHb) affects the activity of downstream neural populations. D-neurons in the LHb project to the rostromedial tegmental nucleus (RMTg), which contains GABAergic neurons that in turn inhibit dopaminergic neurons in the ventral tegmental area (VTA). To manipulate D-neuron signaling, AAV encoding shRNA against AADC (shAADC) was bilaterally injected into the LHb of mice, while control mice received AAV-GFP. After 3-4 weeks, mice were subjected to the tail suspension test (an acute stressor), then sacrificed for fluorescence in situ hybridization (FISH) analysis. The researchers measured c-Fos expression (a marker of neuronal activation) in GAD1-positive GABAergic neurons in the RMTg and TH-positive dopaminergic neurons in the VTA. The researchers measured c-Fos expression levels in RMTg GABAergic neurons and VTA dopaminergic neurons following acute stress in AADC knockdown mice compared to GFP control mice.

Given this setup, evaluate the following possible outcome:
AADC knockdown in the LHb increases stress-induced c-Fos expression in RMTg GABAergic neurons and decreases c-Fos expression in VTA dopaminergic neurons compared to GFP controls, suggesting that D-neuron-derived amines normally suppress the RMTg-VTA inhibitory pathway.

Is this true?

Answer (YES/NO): YES